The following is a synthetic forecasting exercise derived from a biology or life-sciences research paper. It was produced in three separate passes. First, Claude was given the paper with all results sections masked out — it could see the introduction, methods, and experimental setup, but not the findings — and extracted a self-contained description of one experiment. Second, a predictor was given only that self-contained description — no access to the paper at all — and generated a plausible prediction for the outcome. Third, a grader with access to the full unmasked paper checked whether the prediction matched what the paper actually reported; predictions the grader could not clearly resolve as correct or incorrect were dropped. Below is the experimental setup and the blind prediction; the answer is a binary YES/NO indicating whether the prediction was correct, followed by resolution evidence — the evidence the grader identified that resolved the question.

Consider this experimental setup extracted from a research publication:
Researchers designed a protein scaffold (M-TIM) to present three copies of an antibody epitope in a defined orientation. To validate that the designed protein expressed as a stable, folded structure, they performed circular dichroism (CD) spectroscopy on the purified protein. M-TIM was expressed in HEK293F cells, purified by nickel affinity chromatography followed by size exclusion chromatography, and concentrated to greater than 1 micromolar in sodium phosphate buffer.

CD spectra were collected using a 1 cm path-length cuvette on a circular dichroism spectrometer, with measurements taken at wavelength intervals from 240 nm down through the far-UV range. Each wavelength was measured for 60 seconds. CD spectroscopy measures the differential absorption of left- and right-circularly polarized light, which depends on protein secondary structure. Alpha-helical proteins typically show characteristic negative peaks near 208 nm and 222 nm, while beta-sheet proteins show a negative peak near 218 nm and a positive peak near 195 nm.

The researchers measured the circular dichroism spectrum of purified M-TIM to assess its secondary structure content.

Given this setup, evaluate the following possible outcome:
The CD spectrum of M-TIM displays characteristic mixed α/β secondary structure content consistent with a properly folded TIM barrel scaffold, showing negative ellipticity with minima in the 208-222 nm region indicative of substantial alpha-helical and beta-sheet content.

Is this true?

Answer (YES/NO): NO